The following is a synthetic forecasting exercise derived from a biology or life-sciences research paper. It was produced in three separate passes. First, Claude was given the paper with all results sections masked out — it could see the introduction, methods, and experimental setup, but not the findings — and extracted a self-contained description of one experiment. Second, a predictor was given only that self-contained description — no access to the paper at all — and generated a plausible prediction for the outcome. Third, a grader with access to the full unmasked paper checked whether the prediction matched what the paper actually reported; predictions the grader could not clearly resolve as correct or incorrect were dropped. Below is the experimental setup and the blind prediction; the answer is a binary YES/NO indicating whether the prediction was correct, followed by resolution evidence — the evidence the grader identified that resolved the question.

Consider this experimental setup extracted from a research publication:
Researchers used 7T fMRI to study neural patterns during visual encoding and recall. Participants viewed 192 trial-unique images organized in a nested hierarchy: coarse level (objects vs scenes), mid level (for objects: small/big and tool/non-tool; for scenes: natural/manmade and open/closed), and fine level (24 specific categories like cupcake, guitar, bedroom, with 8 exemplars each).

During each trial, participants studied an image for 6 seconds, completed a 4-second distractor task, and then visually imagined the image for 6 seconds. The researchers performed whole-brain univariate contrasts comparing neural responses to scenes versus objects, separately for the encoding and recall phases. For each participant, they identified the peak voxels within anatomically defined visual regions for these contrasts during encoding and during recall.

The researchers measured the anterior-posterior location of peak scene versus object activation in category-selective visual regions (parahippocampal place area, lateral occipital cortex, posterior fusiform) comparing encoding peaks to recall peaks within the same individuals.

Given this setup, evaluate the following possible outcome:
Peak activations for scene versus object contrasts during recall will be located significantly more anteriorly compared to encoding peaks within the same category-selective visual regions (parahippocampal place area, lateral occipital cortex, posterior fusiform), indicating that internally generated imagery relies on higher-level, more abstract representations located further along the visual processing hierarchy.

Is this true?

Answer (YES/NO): YES